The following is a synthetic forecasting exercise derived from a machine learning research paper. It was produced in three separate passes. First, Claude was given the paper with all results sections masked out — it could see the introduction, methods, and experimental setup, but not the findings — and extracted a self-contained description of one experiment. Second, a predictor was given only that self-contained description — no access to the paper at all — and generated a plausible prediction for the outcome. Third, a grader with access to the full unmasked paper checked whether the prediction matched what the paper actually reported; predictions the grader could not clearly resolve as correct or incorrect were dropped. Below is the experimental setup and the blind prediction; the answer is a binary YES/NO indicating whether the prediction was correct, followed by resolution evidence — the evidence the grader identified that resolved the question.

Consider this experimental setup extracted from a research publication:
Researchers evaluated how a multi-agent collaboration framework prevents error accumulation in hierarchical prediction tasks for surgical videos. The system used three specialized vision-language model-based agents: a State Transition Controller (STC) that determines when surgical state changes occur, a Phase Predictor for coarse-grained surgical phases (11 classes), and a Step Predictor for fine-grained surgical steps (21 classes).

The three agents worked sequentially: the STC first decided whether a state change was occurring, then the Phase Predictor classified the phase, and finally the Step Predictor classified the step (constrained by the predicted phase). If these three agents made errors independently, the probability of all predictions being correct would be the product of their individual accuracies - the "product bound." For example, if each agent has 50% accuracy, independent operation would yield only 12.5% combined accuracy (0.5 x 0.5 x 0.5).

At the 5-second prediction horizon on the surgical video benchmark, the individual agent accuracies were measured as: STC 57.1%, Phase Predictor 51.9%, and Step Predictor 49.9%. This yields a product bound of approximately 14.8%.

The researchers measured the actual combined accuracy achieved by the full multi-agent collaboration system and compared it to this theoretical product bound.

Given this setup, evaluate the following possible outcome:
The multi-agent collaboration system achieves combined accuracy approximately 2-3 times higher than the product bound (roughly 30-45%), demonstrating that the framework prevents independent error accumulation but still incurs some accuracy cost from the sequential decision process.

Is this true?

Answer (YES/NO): YES